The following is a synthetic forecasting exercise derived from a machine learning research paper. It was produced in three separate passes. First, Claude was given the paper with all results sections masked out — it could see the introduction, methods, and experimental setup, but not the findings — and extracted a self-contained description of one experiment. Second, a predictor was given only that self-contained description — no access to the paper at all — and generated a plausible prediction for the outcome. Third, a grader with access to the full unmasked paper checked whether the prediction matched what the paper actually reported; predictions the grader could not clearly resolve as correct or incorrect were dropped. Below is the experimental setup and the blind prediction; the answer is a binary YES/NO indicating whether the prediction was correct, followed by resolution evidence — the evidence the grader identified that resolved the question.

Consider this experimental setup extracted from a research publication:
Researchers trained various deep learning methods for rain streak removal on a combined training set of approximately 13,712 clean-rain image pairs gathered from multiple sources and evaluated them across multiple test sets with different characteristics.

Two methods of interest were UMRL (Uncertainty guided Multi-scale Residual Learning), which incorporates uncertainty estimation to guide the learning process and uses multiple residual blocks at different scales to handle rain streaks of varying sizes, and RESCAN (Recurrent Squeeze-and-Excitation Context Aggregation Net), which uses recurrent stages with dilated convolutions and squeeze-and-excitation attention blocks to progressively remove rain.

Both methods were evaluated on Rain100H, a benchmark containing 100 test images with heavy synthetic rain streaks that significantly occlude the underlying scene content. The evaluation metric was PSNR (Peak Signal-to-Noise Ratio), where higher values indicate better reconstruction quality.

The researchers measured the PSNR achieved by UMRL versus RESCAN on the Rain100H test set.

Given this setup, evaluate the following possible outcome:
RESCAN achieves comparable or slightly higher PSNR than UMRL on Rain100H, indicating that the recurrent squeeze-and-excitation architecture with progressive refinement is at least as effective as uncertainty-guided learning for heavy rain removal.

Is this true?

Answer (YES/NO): YES